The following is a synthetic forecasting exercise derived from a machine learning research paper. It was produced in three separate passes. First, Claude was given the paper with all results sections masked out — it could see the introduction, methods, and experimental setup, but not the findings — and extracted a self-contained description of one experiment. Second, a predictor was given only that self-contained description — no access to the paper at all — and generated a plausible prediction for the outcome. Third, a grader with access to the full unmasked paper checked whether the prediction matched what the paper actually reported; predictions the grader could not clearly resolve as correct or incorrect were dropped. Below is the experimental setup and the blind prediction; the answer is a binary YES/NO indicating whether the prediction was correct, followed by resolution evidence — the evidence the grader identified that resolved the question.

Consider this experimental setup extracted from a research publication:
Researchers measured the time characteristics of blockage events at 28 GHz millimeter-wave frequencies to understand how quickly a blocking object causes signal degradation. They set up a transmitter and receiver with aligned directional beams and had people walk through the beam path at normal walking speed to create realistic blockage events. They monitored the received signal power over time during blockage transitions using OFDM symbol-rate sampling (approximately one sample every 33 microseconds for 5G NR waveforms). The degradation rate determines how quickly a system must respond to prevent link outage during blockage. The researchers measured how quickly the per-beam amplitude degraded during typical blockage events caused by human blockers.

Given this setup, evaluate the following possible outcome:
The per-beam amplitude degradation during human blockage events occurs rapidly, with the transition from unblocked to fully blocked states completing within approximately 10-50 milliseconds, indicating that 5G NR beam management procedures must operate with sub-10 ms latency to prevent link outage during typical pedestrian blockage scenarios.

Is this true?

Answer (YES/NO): NO